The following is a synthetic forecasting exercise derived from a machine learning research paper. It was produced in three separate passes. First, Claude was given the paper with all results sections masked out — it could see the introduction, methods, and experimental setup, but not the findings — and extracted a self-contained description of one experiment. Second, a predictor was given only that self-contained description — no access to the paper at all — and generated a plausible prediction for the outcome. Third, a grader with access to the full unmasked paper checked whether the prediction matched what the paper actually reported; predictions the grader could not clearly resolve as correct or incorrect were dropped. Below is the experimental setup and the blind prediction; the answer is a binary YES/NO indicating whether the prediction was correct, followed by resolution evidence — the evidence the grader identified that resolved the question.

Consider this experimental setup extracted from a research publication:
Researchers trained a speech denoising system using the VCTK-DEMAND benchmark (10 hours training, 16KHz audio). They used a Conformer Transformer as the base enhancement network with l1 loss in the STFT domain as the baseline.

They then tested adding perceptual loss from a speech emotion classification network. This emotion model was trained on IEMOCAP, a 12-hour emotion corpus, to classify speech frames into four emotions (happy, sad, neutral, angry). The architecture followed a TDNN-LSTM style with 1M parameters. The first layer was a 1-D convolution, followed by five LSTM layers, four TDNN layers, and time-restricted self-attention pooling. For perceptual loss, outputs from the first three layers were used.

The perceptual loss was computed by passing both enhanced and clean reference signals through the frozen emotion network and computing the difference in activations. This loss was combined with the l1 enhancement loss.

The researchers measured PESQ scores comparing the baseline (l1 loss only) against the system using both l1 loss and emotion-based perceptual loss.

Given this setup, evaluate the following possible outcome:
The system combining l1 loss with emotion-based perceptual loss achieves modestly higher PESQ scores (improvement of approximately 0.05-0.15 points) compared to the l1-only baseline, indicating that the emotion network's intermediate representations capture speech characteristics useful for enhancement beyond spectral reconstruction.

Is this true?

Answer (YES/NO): NO